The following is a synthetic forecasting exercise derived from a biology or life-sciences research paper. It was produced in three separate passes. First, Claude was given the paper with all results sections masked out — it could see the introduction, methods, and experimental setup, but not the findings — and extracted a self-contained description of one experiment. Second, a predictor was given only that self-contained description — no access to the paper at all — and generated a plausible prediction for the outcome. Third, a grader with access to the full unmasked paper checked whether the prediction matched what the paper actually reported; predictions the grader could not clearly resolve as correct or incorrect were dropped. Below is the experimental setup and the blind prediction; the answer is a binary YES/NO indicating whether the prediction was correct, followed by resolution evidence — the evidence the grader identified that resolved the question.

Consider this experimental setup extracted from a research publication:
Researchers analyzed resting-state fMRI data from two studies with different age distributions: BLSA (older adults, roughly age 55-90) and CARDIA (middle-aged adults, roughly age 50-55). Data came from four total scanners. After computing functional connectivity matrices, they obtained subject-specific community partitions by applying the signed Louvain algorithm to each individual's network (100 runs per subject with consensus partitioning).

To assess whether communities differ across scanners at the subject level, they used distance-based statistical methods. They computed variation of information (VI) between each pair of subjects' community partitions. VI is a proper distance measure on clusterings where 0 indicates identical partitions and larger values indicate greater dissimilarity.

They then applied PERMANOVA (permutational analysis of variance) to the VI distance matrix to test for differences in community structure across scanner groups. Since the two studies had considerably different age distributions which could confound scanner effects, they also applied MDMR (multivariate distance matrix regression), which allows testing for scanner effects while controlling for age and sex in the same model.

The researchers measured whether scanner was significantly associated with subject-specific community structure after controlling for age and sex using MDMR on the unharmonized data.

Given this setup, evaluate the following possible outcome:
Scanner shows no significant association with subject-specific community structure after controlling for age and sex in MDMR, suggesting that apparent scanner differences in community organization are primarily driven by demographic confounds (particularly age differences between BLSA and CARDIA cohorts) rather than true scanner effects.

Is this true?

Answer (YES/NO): NO